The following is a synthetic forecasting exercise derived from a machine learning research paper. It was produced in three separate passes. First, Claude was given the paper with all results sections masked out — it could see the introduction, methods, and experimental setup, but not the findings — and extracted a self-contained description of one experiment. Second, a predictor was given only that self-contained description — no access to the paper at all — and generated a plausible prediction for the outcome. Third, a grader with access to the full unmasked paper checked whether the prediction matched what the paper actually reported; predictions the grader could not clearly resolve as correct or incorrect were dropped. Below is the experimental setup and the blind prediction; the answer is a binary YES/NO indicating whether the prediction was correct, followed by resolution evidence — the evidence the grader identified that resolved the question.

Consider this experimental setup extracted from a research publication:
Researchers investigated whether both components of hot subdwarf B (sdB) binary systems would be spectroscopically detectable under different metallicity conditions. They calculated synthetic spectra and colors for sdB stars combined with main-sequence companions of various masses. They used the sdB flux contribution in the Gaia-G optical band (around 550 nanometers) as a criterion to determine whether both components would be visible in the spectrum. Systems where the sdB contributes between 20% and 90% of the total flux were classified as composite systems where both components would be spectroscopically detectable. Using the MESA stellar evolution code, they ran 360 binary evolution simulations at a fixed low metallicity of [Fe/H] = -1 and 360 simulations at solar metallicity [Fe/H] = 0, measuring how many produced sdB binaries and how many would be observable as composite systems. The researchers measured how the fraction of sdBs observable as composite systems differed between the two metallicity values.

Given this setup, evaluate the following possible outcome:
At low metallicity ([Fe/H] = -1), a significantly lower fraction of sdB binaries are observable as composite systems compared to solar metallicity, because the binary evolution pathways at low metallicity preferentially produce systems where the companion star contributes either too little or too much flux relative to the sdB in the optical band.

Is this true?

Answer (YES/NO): NO